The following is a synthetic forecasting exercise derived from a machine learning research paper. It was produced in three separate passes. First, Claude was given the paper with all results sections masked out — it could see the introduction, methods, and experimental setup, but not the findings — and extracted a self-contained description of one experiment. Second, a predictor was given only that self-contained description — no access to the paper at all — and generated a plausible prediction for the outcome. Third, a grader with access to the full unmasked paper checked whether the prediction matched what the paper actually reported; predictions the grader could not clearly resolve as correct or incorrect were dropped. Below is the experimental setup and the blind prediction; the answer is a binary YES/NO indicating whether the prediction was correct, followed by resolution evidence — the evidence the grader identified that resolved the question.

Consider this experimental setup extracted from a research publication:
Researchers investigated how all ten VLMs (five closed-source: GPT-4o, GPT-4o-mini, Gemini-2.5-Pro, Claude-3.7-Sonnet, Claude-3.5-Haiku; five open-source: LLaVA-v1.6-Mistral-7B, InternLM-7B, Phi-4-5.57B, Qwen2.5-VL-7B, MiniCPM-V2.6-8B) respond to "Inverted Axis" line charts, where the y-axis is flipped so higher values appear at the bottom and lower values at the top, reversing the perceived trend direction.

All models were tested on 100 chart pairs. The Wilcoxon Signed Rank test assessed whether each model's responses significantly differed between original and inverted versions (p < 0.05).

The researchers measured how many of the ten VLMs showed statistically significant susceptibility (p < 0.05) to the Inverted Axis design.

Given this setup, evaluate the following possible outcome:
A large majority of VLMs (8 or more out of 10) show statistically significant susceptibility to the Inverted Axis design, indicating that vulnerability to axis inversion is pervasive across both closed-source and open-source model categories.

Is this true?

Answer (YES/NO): YES